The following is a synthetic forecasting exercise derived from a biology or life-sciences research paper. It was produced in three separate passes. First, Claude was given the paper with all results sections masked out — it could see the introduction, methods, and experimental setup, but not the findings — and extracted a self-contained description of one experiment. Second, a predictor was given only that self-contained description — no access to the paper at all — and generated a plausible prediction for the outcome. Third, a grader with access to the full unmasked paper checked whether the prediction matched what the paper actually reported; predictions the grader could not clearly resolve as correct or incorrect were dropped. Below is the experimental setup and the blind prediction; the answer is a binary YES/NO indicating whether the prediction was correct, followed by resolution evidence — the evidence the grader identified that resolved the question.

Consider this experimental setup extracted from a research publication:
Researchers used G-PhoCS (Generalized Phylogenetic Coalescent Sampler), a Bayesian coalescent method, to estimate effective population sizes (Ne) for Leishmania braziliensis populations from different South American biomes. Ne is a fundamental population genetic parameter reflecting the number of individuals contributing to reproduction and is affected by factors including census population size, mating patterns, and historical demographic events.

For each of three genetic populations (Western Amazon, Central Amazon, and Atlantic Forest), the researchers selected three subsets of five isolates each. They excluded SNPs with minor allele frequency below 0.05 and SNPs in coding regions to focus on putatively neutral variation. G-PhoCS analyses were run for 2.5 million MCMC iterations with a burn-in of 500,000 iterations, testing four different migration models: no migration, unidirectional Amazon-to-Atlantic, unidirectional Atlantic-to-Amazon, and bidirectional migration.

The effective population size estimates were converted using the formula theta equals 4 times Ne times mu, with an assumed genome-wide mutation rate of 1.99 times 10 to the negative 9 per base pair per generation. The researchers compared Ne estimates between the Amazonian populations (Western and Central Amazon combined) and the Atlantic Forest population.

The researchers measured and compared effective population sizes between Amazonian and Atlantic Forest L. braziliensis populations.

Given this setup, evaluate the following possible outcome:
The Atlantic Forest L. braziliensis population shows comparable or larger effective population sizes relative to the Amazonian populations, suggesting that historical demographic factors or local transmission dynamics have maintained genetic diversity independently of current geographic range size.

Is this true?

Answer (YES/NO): NO